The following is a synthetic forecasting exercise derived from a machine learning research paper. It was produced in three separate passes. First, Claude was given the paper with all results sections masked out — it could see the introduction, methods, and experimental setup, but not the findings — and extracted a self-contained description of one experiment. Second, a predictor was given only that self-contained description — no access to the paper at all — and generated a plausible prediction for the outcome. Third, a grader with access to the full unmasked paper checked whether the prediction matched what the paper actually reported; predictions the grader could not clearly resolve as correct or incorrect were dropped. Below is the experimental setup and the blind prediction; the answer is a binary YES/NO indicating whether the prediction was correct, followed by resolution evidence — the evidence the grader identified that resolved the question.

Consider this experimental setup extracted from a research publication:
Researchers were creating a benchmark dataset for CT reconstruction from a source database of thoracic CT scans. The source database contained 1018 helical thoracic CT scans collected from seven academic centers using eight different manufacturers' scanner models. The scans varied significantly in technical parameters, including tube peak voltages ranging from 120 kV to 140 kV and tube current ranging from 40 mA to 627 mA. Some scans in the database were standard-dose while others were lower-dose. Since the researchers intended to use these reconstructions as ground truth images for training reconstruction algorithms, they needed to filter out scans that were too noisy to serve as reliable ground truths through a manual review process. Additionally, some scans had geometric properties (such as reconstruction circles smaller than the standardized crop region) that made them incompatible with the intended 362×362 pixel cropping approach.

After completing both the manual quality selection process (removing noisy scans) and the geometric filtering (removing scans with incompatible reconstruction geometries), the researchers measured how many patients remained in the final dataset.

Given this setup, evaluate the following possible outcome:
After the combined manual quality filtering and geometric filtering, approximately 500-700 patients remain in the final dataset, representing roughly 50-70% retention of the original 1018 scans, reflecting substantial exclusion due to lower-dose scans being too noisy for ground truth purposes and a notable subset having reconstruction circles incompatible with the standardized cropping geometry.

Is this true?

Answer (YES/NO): NO